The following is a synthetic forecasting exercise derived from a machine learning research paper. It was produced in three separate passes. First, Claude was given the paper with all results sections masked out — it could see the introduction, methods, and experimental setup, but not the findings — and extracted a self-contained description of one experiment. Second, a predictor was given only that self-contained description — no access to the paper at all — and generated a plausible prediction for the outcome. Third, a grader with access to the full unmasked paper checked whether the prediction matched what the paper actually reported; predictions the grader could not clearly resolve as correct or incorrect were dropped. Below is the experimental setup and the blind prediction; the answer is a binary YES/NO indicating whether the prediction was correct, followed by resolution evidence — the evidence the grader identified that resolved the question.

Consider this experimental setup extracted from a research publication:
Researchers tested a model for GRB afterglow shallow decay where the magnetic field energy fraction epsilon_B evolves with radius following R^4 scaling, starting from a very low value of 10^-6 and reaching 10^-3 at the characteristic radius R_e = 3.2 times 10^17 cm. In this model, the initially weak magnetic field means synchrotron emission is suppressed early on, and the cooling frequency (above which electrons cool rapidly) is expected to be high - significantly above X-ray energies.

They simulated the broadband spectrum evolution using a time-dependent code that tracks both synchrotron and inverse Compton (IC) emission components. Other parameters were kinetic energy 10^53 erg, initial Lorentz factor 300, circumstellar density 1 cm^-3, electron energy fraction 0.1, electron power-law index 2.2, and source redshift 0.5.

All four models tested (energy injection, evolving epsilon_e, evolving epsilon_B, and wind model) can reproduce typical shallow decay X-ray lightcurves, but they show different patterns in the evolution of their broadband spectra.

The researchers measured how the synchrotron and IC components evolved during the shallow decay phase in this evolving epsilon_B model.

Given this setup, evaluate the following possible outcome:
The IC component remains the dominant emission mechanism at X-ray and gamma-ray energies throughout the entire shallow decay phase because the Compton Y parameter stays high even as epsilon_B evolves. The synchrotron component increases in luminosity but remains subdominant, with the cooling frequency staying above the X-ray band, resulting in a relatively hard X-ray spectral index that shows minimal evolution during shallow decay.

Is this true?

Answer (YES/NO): NO